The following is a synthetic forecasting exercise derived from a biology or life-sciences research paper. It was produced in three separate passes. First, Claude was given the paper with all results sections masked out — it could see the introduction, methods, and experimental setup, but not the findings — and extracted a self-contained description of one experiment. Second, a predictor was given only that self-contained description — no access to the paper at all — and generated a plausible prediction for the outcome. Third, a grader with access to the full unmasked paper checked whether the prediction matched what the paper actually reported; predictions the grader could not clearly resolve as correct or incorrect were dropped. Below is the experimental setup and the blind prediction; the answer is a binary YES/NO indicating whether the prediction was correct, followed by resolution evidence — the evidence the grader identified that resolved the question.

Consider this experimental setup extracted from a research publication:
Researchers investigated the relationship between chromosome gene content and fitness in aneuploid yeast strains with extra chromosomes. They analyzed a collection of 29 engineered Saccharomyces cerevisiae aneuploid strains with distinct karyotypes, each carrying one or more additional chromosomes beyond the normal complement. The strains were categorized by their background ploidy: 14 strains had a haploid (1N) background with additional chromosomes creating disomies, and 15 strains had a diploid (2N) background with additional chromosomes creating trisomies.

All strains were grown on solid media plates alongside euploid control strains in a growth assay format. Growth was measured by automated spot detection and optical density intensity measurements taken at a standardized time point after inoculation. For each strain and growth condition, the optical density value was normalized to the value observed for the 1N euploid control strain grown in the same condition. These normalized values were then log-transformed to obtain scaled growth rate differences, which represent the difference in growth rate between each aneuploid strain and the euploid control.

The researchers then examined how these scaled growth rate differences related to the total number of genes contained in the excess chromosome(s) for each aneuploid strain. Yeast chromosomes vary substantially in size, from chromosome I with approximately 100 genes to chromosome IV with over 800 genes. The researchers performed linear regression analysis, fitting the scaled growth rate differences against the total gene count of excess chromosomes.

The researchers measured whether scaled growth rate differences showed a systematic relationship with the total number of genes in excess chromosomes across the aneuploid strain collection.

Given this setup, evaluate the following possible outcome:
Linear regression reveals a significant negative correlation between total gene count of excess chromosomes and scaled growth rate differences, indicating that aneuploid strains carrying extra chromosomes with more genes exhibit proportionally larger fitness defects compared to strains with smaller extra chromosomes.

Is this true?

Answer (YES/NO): YES